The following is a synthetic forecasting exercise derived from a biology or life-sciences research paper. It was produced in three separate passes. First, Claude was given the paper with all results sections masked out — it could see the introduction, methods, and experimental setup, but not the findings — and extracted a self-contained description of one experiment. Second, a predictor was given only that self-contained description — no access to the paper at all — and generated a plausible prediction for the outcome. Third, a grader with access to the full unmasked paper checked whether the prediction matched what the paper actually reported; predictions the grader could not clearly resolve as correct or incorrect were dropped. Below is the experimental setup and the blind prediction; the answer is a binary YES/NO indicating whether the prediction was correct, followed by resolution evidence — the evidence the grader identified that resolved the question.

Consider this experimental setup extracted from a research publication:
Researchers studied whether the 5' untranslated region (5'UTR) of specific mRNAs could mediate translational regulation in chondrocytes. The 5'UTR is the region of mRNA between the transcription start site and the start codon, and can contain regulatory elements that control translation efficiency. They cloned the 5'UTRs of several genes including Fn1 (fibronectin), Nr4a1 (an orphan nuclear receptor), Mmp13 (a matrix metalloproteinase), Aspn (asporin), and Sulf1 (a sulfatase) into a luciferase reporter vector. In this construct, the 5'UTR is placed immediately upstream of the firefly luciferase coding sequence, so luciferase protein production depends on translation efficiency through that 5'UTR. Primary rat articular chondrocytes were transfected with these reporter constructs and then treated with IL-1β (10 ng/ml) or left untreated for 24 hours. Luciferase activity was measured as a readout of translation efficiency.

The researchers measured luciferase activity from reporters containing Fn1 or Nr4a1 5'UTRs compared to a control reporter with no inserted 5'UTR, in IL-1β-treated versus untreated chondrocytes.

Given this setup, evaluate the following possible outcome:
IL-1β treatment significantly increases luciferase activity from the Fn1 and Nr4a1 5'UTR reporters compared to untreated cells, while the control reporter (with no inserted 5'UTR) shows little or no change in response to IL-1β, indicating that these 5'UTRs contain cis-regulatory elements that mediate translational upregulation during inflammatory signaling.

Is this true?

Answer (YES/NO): YES